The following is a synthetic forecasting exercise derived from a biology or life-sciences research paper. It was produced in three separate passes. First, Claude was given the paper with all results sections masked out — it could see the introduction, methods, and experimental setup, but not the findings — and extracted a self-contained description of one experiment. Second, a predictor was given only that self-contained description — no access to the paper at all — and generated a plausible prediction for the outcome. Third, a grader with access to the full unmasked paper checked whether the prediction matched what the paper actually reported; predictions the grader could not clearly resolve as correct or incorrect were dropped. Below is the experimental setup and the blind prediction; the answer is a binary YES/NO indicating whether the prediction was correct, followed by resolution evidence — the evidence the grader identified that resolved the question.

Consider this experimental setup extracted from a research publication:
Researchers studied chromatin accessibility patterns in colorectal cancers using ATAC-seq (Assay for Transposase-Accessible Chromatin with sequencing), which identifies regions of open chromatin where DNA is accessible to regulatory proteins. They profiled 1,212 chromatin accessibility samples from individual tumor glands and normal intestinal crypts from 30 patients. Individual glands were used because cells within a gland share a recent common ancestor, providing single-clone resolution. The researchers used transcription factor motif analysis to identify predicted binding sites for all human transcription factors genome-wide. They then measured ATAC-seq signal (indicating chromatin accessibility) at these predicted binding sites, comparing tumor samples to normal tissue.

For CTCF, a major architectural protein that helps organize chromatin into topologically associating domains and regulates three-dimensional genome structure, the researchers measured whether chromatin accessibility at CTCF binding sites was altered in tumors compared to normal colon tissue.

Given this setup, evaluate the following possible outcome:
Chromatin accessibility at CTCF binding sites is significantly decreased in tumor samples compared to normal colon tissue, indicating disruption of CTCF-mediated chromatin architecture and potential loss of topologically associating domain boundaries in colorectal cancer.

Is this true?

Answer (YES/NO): NO